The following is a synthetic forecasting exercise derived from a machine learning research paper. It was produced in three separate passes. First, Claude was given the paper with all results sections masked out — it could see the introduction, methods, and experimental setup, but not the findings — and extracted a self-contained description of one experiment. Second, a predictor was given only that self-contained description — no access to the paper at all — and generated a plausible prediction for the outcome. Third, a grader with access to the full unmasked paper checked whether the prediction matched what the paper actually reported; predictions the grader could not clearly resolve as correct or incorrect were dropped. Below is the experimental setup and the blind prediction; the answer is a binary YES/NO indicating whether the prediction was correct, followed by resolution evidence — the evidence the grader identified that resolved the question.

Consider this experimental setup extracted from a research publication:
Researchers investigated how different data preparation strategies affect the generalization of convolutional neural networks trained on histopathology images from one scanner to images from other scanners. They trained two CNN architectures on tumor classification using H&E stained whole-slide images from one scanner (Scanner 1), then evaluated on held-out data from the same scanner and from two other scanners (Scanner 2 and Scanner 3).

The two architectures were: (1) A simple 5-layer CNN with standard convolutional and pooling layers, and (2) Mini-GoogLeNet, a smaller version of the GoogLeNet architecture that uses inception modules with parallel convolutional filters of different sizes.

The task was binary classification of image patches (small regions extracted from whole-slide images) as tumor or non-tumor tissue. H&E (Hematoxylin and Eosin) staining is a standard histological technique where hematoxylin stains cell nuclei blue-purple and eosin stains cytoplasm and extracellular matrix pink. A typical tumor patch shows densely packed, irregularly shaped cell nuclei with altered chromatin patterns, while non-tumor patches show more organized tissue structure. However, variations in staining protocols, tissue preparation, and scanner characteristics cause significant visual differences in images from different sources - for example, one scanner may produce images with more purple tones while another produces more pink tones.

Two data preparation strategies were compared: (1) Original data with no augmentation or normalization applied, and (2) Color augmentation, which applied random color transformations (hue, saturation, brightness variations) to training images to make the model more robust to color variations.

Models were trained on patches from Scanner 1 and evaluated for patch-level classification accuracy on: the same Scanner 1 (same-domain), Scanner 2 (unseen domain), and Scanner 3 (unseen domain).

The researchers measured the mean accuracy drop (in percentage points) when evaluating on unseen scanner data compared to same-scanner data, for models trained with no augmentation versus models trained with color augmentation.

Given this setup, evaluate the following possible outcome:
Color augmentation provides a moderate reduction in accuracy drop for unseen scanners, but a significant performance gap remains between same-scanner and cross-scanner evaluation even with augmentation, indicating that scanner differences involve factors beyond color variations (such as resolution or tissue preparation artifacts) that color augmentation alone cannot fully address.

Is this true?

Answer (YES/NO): NO